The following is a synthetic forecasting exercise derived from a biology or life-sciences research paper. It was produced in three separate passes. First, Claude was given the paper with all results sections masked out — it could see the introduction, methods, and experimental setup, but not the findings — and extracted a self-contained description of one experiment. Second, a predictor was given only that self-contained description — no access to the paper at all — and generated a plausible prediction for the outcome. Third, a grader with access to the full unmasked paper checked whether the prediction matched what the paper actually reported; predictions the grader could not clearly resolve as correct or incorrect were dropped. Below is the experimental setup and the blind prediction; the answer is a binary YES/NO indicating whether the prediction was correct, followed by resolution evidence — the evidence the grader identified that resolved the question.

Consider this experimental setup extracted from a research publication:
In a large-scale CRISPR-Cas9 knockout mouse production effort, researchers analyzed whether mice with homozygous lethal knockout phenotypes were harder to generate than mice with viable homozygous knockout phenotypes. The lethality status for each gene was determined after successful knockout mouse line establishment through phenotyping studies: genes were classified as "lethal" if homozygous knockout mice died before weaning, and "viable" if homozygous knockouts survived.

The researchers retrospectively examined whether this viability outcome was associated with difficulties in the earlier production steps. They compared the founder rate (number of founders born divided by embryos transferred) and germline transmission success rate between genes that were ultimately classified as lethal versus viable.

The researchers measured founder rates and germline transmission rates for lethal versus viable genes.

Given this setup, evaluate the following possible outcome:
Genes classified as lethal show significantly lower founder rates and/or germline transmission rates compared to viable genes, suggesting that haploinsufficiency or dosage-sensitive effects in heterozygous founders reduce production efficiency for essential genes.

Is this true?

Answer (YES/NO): YES